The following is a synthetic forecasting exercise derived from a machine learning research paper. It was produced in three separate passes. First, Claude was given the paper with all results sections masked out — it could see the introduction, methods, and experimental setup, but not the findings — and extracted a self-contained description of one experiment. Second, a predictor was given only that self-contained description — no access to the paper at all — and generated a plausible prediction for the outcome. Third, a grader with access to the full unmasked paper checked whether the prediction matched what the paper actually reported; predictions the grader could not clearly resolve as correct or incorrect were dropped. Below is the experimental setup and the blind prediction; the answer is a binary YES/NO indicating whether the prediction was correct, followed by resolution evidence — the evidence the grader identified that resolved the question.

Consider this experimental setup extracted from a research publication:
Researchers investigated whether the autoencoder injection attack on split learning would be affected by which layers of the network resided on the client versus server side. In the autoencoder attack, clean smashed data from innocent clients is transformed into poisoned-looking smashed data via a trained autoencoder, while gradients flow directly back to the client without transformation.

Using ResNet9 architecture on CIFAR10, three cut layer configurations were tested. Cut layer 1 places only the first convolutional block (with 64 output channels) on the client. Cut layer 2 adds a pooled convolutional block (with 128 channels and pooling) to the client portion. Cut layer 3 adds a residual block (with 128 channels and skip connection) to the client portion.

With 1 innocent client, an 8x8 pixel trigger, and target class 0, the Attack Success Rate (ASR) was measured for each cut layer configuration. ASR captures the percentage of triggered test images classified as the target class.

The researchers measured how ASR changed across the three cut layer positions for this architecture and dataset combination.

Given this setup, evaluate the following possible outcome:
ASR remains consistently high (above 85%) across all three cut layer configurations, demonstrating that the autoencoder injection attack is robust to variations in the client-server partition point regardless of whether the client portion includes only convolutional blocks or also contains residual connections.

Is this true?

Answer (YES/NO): NO